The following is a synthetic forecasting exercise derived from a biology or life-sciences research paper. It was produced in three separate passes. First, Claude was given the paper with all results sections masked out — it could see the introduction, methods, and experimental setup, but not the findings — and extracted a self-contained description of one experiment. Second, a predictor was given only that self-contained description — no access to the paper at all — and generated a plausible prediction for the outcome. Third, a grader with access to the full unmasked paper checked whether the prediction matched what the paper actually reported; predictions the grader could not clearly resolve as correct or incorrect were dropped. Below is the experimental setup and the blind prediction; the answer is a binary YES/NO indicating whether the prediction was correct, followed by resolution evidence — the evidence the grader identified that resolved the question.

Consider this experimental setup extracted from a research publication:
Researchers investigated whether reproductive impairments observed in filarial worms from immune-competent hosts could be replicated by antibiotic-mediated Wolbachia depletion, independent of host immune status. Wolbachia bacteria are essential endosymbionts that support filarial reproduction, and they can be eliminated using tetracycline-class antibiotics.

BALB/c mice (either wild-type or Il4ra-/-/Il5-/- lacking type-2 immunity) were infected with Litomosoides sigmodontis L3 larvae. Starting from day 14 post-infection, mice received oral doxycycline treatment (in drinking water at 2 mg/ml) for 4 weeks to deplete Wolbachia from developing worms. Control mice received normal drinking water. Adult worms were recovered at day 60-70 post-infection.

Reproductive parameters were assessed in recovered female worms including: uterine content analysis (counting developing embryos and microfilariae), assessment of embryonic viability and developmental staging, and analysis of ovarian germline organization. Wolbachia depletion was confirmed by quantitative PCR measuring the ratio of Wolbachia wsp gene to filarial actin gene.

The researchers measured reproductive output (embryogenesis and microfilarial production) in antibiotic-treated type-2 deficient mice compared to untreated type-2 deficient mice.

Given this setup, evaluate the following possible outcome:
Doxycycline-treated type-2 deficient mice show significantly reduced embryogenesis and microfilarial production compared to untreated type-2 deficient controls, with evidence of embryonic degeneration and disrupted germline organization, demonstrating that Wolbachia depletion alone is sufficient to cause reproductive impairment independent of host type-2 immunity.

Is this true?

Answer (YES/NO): YES